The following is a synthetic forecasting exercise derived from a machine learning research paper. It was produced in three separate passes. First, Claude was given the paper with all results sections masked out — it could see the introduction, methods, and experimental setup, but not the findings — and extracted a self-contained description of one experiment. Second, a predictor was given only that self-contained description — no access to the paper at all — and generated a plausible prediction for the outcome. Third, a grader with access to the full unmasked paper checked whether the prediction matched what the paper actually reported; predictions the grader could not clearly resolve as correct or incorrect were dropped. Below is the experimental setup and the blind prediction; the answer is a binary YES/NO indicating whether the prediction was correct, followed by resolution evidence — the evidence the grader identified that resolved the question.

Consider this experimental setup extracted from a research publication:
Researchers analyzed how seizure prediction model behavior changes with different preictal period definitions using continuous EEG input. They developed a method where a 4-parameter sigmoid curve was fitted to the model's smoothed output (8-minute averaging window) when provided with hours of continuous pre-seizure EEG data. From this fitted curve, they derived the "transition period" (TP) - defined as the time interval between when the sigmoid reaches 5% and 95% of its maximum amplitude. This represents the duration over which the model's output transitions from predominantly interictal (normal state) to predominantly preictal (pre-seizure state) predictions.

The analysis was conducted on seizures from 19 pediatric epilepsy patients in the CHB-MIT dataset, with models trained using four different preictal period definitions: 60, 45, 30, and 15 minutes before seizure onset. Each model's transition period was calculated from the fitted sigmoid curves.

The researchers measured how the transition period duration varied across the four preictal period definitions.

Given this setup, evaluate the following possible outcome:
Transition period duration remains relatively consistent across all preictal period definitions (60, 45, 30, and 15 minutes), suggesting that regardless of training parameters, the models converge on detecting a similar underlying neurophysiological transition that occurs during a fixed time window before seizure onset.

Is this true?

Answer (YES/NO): YES